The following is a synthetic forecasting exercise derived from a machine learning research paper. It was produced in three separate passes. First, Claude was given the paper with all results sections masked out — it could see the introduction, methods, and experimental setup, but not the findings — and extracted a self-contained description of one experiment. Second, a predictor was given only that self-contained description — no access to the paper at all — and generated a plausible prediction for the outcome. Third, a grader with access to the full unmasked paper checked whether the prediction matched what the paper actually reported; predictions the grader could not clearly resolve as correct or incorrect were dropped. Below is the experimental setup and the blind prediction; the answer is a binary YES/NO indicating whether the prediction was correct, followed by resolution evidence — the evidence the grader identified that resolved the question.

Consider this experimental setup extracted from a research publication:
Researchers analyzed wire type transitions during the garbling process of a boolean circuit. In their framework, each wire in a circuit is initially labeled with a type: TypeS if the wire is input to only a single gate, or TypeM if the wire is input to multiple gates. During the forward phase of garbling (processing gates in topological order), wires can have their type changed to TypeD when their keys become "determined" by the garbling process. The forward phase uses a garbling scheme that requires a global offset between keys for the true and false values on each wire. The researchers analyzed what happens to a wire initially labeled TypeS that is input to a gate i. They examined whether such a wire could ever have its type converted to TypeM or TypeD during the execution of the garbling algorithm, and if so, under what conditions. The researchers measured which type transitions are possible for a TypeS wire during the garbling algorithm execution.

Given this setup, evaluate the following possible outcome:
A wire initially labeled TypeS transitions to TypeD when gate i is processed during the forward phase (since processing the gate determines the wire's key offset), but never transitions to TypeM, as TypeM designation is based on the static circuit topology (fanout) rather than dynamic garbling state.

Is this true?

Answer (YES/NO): NO